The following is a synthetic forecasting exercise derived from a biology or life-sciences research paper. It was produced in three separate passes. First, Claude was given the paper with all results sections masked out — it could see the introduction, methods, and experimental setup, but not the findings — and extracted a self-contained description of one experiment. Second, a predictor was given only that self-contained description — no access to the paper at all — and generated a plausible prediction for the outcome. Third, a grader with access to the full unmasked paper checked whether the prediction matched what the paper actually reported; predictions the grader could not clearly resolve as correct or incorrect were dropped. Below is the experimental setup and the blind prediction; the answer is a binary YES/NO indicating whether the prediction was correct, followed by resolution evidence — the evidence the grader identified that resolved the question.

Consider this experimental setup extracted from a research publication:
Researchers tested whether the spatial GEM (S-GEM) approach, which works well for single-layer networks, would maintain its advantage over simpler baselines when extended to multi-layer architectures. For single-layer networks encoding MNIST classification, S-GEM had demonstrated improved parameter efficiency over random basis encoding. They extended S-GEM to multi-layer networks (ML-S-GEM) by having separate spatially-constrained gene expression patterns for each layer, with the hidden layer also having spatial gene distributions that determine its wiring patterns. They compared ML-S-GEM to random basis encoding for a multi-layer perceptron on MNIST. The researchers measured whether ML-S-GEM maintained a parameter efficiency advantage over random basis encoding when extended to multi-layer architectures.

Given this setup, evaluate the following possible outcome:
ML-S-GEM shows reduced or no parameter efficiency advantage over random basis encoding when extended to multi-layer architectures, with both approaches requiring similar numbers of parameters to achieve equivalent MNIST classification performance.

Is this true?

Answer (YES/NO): YES